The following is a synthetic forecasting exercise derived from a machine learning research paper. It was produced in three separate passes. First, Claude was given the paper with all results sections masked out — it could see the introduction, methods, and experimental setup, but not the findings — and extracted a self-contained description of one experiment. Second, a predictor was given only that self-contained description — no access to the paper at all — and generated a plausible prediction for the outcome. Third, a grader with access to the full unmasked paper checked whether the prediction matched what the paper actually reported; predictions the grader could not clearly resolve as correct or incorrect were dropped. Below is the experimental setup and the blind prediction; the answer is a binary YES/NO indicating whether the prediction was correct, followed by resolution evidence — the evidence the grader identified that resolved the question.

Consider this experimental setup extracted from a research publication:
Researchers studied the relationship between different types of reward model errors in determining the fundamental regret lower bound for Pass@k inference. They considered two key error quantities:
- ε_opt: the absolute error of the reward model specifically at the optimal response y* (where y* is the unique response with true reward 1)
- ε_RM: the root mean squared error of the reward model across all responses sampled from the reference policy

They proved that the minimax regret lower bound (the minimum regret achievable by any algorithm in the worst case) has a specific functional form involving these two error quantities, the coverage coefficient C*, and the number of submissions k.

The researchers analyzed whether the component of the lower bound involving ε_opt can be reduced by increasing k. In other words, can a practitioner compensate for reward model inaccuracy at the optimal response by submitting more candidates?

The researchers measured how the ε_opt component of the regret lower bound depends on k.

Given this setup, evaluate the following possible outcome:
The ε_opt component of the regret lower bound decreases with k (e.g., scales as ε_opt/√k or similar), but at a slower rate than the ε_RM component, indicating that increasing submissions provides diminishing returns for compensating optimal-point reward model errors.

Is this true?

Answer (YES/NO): NO